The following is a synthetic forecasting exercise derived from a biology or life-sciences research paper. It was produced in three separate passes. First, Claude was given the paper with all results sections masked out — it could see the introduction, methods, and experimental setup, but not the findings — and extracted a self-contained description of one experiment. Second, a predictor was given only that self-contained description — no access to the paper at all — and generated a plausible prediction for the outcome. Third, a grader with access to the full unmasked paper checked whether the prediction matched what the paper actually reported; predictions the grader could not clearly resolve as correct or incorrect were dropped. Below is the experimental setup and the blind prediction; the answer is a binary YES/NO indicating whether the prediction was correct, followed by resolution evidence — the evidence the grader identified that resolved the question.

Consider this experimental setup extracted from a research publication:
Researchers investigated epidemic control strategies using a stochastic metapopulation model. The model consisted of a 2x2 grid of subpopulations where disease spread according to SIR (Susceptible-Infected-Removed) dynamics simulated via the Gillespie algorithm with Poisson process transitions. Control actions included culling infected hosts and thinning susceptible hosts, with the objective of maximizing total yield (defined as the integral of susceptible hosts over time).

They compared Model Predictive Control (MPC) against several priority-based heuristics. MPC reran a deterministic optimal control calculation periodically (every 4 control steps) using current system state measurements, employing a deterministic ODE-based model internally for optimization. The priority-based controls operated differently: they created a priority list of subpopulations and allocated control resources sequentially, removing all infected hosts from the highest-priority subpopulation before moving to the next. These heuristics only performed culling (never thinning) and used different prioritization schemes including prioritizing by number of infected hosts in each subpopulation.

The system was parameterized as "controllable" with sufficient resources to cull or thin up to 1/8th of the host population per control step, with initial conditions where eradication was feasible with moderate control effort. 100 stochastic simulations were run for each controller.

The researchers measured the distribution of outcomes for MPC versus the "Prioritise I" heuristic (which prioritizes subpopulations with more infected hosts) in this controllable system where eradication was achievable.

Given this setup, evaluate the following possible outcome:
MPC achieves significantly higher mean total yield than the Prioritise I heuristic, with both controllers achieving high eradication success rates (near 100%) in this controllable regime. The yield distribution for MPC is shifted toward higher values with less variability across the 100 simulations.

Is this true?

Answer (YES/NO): NO